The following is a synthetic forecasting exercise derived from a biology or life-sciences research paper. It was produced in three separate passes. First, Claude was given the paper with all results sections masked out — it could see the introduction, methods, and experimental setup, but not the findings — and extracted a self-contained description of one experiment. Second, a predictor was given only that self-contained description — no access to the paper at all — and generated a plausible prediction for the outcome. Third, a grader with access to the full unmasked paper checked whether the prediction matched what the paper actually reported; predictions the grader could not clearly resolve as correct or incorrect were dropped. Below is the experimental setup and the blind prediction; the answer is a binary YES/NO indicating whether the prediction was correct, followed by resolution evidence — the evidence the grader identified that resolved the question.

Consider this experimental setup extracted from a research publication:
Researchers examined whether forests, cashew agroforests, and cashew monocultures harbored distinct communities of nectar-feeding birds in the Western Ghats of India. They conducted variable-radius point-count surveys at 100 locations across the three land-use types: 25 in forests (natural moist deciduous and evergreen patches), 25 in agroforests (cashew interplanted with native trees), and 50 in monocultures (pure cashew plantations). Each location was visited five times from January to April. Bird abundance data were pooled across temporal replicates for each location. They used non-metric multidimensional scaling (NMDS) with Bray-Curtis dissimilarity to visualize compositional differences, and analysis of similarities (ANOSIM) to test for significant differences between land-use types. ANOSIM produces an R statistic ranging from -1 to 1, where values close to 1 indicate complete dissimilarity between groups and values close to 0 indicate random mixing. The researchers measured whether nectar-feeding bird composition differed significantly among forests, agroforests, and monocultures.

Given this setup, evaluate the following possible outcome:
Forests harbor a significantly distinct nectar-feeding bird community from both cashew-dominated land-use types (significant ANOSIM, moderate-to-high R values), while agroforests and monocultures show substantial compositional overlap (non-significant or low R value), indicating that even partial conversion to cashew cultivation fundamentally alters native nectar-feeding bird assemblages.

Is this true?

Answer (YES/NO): NO